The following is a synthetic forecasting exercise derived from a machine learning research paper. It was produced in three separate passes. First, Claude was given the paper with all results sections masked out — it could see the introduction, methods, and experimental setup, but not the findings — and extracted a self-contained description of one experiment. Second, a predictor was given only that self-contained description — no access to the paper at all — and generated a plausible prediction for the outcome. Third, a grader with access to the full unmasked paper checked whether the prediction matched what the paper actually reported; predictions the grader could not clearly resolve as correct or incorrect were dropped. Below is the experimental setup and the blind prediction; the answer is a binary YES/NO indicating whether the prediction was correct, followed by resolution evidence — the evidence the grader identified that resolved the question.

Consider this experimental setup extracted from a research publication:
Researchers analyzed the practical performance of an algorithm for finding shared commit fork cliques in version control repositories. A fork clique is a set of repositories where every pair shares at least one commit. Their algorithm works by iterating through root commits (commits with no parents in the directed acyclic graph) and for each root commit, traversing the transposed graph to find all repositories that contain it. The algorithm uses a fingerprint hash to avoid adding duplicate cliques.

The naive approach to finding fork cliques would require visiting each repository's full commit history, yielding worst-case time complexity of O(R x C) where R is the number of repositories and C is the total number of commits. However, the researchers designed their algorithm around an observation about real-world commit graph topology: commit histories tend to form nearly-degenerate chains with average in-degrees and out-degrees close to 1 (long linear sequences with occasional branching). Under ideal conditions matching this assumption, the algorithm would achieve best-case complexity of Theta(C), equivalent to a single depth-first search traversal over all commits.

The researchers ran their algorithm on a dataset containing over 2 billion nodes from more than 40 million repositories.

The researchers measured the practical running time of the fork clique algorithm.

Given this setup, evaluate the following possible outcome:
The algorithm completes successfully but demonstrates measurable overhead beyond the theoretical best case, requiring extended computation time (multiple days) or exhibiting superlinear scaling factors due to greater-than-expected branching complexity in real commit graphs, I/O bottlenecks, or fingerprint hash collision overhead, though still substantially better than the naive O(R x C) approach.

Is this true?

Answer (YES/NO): NO